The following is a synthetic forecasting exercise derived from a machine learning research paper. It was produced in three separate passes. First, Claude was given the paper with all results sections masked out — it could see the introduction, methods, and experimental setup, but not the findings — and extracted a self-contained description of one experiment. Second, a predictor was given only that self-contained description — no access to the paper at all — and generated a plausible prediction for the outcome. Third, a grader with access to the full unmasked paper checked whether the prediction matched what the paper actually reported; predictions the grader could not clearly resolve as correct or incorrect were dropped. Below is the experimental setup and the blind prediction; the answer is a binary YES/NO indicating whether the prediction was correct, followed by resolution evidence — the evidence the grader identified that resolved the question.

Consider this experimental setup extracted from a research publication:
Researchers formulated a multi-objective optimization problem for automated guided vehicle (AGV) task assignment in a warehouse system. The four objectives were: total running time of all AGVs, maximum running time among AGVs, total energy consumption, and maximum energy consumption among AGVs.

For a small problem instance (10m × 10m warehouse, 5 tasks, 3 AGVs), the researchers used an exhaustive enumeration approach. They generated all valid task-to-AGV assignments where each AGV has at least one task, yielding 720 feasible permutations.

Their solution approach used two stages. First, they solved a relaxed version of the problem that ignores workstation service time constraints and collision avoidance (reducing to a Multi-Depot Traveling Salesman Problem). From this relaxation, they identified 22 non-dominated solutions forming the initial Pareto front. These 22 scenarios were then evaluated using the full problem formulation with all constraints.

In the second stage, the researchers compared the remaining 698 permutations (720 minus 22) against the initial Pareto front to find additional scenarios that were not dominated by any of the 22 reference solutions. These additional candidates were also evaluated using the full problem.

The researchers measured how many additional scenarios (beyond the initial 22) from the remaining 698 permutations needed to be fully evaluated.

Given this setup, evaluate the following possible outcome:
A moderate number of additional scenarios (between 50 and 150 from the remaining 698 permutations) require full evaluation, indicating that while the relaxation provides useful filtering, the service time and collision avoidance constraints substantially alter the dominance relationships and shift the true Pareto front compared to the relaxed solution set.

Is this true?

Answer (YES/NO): NO